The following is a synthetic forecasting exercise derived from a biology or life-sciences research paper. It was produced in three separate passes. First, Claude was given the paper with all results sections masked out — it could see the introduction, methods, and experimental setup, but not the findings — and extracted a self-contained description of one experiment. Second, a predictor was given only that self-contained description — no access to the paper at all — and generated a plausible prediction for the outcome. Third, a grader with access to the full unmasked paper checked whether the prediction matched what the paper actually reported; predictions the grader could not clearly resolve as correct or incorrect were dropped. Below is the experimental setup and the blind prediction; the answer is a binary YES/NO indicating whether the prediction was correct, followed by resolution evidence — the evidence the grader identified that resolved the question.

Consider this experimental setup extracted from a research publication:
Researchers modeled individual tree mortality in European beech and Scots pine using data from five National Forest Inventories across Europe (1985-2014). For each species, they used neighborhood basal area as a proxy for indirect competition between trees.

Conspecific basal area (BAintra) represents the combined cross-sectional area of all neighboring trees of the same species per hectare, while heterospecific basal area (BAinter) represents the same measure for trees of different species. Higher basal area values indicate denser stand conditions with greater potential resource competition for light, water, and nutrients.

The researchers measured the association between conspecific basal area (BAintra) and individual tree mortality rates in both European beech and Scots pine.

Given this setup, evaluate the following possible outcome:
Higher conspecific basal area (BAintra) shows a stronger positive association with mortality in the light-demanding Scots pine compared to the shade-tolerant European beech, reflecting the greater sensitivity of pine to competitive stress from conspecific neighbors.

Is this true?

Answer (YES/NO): YES